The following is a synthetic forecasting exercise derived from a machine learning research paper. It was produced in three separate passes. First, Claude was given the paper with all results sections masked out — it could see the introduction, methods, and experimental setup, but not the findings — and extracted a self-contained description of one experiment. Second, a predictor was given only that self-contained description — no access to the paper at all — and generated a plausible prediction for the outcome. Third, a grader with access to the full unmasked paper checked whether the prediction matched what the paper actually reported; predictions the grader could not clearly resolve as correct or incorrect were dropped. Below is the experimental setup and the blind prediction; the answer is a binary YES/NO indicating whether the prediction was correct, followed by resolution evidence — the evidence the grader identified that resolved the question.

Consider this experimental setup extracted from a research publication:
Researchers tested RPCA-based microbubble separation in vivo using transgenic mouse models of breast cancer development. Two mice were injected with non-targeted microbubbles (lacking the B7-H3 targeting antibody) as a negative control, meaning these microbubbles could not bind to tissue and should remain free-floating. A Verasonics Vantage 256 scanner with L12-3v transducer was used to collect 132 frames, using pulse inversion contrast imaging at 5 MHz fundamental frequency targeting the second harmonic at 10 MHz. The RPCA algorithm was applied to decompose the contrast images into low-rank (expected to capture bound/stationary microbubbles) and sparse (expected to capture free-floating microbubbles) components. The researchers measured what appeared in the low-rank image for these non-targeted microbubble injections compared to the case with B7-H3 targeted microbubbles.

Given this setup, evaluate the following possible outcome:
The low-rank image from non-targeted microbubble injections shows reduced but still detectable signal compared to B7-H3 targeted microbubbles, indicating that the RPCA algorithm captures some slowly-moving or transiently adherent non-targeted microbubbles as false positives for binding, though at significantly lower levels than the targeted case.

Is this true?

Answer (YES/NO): NO